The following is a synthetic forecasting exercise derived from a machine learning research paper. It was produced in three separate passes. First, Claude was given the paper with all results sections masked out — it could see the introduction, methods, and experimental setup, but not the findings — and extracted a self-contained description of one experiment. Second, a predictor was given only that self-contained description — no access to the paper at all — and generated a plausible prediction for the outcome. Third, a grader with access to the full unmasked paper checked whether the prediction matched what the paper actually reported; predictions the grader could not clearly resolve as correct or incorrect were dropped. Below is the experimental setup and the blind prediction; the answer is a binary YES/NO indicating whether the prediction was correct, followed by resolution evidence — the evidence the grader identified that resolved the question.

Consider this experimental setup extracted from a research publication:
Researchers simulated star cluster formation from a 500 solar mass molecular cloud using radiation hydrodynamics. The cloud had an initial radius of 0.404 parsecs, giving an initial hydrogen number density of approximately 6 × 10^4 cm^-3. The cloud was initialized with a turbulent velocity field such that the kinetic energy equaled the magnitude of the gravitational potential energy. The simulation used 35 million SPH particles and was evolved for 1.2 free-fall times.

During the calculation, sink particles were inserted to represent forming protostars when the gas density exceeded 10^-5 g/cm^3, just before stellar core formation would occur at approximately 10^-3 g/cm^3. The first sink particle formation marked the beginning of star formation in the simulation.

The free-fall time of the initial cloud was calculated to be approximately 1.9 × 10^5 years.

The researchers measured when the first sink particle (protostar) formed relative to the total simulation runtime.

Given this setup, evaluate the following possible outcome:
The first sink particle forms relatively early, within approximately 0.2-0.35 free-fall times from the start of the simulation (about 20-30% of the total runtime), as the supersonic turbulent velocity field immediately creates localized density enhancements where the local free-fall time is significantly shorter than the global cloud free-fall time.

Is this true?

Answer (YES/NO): NO